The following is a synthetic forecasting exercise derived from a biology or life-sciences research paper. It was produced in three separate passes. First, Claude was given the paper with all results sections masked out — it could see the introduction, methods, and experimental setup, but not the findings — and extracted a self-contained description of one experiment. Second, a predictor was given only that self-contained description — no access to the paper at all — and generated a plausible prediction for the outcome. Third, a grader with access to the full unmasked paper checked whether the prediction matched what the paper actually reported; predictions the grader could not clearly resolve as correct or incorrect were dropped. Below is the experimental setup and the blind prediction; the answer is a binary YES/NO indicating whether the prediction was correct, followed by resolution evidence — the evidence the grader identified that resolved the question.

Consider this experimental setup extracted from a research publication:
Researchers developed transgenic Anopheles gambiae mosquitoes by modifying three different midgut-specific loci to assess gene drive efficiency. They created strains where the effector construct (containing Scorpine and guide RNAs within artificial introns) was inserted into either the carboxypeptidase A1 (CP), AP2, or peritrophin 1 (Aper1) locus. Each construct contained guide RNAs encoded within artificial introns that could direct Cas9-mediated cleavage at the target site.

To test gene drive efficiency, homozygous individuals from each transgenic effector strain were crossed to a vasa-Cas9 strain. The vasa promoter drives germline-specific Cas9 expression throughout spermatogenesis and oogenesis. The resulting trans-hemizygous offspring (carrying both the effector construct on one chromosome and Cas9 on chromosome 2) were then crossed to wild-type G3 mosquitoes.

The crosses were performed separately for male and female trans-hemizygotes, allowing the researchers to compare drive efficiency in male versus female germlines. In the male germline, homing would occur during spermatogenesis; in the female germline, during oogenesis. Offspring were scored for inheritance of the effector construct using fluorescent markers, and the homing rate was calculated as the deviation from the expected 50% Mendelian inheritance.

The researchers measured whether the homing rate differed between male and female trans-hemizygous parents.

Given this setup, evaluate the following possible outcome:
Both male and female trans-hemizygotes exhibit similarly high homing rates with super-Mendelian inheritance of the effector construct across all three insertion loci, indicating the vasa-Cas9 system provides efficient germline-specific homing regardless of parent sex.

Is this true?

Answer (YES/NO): NO